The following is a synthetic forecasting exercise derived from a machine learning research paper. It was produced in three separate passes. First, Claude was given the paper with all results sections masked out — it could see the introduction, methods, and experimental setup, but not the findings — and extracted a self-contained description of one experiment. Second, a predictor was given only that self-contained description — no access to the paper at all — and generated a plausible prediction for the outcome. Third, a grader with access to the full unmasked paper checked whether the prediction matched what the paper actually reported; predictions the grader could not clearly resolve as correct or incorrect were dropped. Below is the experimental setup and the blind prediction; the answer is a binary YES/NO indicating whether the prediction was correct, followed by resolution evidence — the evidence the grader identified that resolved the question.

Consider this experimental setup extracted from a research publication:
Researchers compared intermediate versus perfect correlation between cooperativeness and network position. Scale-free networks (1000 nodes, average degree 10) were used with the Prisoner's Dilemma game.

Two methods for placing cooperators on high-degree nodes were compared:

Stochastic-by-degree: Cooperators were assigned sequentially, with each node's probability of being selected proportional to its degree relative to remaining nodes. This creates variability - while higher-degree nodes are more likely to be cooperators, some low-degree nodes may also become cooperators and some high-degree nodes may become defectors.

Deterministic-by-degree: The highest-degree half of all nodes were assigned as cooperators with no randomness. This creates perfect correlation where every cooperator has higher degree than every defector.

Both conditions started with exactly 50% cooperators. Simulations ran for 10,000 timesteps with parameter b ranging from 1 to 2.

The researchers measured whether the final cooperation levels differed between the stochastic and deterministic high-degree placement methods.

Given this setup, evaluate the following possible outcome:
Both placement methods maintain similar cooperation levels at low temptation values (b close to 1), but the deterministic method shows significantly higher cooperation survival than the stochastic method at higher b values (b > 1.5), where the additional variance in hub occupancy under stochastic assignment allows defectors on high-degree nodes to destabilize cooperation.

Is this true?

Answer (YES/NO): NO